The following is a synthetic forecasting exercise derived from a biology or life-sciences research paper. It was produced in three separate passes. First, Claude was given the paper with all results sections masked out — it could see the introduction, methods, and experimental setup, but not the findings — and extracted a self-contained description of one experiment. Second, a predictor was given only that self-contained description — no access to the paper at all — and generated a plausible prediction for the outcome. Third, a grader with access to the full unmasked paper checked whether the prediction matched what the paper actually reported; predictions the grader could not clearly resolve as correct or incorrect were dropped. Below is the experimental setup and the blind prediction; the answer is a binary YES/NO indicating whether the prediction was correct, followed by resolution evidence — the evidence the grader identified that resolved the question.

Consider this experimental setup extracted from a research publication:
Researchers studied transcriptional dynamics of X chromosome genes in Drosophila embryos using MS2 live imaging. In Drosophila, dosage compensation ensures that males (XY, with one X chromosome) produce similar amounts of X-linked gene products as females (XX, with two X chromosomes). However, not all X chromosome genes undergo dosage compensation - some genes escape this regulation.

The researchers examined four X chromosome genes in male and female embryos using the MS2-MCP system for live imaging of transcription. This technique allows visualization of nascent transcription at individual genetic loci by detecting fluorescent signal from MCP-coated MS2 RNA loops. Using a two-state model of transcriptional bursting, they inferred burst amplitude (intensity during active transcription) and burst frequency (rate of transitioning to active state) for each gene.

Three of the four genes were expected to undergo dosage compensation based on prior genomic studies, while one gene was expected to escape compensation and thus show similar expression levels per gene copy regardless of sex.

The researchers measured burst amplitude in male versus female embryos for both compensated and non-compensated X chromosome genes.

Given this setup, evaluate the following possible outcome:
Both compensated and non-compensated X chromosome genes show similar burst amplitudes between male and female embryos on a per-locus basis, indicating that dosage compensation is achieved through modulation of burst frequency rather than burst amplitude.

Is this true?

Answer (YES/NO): NO